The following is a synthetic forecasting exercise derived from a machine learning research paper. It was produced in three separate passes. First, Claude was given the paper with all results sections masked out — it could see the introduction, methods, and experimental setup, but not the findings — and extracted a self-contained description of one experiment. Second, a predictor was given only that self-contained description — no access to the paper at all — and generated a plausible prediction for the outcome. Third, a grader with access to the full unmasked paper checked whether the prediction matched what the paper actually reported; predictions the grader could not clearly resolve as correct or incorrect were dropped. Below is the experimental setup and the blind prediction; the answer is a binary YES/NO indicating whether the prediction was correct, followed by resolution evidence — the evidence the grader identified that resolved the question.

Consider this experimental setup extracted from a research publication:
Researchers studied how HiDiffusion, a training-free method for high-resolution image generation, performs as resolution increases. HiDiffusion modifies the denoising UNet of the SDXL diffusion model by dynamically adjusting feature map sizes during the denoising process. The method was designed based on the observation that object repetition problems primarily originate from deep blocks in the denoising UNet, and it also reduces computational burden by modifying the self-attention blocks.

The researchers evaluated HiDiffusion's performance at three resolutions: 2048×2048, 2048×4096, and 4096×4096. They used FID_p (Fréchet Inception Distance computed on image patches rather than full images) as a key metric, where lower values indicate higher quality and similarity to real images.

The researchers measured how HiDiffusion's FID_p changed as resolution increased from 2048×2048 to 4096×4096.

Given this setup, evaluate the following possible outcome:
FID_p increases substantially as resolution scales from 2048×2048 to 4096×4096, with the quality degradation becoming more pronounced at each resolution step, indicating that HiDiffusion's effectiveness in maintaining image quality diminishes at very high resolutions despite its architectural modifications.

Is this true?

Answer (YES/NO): YES